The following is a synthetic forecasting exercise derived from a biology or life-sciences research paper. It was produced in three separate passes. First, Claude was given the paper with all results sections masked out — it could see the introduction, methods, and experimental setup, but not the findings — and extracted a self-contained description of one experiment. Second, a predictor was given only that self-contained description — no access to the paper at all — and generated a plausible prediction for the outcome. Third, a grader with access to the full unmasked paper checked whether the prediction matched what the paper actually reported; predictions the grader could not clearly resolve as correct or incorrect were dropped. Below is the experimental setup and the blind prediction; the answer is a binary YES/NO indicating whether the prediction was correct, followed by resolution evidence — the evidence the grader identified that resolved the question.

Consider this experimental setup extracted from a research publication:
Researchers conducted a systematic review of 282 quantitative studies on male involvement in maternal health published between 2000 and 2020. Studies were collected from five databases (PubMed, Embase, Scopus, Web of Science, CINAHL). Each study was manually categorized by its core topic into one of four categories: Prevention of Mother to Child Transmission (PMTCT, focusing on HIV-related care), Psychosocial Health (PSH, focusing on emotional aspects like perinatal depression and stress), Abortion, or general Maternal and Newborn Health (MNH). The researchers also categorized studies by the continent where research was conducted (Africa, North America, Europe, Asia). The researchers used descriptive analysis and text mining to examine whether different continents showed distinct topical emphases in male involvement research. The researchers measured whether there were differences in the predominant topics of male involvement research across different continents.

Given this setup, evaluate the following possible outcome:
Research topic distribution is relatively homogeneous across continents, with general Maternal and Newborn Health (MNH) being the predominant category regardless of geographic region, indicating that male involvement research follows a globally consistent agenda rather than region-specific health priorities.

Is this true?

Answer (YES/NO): NO